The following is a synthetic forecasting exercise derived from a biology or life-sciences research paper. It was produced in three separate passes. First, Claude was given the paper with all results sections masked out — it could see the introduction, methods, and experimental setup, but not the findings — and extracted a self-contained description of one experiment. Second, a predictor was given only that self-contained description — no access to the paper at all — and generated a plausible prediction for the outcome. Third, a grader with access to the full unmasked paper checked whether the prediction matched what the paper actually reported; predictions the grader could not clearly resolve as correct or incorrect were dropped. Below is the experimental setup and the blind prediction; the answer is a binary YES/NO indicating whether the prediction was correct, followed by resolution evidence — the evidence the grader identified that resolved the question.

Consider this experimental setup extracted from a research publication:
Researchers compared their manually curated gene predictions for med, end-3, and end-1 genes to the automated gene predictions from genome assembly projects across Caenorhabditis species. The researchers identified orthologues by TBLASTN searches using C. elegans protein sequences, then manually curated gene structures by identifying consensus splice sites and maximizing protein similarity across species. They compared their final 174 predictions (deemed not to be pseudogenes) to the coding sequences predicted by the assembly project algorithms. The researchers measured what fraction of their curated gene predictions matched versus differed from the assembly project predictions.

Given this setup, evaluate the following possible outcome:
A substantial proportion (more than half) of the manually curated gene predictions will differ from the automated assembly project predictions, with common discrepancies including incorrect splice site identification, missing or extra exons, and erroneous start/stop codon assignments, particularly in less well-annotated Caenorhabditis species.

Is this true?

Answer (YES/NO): NO